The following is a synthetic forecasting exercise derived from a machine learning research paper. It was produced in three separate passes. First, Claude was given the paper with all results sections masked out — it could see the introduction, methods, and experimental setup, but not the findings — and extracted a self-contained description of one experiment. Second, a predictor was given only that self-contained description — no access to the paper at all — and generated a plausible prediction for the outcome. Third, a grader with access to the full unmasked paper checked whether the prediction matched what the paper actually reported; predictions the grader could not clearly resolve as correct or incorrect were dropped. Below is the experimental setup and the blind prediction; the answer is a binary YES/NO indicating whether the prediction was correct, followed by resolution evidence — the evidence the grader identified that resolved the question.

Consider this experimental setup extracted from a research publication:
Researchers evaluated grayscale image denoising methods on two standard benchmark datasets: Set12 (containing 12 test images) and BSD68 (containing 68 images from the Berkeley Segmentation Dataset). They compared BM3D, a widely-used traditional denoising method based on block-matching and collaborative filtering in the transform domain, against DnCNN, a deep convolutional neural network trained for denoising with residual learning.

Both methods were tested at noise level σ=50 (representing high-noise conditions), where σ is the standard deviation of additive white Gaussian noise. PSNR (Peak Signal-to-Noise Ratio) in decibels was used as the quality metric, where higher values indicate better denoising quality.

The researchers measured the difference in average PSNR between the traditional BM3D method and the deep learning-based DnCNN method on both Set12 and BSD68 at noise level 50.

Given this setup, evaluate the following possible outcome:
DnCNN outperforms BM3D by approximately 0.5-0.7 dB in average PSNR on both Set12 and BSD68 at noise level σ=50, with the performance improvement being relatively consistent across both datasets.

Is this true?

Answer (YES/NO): NO